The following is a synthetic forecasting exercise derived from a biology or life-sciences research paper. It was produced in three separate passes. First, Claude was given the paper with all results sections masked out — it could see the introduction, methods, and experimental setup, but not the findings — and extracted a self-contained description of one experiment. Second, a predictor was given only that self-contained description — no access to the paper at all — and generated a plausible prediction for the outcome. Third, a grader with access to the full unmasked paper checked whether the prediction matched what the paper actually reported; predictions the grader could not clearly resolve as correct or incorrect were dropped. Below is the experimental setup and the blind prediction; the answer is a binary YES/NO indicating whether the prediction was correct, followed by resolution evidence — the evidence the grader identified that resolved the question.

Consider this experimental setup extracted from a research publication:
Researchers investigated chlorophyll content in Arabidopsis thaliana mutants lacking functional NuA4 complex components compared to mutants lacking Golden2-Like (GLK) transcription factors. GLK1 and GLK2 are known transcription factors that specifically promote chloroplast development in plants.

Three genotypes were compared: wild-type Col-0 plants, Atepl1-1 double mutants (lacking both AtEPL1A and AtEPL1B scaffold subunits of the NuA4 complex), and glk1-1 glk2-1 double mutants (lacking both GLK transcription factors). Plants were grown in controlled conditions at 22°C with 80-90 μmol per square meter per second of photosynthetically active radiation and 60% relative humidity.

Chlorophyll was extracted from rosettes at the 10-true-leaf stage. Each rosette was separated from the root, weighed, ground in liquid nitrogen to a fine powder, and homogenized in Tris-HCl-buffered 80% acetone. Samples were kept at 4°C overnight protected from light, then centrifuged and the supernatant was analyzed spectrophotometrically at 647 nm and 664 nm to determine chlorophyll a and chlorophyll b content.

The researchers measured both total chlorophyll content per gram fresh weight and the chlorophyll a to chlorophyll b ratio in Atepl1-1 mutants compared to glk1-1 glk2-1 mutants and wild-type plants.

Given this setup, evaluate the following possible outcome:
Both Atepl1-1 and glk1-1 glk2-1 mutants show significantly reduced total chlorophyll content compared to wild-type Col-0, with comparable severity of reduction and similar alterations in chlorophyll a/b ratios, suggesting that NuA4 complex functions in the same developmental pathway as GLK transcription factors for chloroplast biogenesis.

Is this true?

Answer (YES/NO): NO